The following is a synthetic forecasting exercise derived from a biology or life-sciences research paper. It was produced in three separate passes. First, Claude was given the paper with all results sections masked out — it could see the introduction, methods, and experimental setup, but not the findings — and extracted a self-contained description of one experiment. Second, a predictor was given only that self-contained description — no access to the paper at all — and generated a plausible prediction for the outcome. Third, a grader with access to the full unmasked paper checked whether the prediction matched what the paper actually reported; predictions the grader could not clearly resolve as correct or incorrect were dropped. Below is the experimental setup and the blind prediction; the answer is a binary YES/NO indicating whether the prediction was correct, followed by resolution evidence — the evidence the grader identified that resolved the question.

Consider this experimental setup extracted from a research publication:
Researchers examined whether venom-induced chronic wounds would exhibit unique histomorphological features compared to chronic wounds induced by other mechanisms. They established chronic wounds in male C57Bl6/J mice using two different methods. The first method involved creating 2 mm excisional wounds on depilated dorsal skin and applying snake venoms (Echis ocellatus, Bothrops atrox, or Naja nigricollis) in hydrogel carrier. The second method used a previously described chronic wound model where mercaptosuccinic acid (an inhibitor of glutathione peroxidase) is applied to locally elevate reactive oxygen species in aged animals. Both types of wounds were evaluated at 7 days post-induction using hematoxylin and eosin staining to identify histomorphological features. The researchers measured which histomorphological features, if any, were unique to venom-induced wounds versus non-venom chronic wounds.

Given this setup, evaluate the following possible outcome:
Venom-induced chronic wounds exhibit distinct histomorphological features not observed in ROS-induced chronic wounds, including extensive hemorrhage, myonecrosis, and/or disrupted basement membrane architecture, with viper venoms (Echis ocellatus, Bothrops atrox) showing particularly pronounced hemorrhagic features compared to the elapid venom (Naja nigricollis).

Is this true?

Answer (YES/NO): NO